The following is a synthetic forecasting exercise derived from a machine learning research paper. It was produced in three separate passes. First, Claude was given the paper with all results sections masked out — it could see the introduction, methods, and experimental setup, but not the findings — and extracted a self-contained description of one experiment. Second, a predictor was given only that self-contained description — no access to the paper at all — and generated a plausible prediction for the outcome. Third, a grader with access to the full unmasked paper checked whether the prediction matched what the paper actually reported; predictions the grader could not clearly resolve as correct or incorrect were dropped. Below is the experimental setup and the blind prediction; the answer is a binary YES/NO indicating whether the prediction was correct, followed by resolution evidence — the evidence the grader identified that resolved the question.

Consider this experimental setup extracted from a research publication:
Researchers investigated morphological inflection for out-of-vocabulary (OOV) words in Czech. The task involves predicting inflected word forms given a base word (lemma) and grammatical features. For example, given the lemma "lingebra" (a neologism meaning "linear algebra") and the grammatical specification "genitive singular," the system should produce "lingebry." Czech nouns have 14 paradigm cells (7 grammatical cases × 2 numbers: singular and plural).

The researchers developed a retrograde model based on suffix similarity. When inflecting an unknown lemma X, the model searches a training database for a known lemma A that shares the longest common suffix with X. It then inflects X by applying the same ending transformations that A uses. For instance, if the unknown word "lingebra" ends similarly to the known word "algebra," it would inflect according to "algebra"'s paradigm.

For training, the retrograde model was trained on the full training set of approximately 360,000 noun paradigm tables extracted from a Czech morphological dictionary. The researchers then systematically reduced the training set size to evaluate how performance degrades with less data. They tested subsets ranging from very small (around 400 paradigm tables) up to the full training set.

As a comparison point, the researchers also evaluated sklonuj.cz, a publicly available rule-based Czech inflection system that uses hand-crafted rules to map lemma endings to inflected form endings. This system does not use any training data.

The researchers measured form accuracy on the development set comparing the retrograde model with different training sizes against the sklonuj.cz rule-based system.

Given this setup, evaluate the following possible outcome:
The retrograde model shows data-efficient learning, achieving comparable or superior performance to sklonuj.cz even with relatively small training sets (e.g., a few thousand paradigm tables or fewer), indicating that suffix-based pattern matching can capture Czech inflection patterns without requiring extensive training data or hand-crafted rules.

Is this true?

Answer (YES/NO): YES